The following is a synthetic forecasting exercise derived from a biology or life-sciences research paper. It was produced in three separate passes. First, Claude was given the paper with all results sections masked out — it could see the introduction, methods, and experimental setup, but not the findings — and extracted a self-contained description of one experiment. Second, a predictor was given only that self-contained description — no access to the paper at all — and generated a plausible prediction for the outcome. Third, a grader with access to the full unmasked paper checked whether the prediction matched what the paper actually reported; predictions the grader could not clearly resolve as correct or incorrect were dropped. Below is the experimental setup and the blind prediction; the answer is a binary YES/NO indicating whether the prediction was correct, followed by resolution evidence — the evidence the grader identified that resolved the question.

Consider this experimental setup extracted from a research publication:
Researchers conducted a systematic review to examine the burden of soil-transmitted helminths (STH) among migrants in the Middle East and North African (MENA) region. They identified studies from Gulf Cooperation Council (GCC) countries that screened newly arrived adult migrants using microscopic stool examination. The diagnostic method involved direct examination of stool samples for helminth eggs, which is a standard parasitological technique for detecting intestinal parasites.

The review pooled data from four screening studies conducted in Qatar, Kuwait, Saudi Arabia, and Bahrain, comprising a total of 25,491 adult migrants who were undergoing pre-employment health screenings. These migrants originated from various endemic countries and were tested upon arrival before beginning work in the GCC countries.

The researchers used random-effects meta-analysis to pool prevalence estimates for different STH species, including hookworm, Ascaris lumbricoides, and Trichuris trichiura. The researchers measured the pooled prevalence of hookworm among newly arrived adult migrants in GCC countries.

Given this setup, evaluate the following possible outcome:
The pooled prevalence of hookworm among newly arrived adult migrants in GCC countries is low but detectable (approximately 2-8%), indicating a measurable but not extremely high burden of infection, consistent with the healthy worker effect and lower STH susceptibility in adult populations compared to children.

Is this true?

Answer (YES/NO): YES